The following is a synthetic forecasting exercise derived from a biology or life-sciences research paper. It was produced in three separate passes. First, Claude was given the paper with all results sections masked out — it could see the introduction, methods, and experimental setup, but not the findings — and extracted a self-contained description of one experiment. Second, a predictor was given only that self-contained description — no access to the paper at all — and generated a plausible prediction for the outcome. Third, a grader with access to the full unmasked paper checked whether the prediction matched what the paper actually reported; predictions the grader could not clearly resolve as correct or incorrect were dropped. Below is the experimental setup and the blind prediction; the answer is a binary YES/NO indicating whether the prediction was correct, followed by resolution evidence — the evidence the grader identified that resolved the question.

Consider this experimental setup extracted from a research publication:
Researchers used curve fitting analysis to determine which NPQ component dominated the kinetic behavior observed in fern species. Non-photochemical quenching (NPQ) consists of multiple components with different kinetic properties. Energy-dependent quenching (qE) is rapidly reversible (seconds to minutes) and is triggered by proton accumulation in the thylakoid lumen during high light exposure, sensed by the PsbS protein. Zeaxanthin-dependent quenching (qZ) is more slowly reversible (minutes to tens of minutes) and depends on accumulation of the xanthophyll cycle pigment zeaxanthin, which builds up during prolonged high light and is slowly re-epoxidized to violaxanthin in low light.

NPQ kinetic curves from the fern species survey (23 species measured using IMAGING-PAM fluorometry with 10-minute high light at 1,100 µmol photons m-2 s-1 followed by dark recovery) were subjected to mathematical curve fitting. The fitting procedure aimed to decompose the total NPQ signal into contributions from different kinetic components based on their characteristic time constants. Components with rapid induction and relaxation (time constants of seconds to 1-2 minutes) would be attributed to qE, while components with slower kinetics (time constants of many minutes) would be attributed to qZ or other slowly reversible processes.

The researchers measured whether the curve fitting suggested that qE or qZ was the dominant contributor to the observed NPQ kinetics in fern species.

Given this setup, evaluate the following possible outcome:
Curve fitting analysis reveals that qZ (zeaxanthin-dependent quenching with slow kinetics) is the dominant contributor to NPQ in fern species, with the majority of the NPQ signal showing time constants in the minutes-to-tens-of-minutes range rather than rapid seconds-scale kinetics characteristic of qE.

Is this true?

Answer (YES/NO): NO